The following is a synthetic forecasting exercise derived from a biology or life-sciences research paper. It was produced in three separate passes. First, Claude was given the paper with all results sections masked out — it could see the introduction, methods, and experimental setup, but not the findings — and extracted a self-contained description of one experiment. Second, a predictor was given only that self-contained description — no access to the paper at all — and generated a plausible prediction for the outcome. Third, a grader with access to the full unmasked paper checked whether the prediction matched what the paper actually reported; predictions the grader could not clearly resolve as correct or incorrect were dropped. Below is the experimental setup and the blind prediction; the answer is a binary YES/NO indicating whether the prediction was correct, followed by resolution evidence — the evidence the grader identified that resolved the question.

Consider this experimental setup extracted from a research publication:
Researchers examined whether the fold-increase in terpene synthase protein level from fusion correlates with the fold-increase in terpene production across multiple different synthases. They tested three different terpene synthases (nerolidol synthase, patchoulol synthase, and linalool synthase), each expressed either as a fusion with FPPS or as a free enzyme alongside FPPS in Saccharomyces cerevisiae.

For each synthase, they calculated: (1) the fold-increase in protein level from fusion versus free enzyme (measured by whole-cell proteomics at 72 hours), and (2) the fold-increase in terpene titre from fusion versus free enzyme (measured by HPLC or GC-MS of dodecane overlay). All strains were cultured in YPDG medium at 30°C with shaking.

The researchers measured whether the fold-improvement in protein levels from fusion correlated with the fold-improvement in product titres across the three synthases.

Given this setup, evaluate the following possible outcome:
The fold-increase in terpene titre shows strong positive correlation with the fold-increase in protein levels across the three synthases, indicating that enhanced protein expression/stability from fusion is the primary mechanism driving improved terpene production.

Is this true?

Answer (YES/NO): YES